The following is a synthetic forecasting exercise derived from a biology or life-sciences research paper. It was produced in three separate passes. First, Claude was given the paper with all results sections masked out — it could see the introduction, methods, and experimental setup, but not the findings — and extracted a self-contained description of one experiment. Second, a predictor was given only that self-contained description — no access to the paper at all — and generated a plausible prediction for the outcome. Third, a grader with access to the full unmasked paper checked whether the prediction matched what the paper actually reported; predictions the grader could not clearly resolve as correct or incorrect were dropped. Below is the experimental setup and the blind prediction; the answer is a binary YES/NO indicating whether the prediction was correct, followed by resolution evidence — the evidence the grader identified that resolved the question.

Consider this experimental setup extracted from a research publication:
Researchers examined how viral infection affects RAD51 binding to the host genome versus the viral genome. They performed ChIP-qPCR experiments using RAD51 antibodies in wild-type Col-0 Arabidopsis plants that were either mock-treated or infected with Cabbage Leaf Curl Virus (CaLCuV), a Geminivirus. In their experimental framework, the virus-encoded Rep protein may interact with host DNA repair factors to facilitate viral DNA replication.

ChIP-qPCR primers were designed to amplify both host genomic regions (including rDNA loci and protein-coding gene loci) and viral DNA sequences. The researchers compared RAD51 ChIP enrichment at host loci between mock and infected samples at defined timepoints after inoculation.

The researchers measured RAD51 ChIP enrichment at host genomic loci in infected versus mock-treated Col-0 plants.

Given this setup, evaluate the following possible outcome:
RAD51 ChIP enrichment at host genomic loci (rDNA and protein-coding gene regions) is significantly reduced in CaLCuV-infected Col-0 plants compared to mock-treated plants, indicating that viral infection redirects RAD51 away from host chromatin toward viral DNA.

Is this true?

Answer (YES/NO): NO